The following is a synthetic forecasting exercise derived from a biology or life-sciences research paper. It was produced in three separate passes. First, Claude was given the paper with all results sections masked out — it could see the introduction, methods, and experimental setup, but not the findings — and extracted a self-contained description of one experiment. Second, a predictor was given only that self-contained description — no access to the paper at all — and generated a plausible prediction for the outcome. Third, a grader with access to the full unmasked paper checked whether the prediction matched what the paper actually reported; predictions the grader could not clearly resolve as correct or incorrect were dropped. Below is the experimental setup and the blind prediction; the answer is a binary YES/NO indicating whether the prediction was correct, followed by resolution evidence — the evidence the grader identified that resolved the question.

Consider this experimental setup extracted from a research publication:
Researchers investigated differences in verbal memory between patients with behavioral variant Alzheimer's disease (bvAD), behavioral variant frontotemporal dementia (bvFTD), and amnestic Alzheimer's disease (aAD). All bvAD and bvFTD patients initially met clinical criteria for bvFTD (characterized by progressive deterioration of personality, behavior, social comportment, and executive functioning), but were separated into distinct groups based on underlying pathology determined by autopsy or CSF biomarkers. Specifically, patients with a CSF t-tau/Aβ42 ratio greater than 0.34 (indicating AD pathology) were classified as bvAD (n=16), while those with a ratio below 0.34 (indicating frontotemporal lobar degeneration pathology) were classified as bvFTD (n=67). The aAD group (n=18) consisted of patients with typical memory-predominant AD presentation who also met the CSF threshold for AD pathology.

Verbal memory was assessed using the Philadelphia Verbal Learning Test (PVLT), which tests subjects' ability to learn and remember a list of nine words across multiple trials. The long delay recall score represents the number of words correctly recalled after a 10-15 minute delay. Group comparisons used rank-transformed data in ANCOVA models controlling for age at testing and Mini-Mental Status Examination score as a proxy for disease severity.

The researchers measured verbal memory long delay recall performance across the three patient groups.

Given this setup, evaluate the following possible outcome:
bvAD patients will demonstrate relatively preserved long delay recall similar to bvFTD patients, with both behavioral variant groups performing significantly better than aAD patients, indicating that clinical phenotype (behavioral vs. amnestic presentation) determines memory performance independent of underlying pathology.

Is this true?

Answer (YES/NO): NO